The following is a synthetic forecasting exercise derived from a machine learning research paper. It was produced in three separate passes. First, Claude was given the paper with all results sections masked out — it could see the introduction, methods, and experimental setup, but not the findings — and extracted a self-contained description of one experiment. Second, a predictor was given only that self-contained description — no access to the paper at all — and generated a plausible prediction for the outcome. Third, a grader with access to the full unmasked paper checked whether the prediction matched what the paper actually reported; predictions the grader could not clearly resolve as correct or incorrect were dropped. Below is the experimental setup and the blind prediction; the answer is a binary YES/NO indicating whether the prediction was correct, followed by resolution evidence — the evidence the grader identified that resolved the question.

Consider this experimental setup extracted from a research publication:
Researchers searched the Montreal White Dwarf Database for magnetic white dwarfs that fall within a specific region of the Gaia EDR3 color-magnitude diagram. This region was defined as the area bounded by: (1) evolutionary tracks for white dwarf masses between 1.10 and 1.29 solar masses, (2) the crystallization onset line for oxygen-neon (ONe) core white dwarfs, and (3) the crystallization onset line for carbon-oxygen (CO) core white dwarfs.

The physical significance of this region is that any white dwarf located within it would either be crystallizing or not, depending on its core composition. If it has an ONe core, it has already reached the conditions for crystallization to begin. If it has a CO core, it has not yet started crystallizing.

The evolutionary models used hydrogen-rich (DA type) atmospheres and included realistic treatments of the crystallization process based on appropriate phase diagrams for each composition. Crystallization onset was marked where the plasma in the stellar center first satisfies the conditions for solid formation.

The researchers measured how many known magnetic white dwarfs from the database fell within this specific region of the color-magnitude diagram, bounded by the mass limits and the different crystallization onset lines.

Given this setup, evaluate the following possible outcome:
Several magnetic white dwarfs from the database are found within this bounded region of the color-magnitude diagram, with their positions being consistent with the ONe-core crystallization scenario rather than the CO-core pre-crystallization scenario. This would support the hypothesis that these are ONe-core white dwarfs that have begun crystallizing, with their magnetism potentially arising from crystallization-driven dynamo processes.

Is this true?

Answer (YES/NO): YES